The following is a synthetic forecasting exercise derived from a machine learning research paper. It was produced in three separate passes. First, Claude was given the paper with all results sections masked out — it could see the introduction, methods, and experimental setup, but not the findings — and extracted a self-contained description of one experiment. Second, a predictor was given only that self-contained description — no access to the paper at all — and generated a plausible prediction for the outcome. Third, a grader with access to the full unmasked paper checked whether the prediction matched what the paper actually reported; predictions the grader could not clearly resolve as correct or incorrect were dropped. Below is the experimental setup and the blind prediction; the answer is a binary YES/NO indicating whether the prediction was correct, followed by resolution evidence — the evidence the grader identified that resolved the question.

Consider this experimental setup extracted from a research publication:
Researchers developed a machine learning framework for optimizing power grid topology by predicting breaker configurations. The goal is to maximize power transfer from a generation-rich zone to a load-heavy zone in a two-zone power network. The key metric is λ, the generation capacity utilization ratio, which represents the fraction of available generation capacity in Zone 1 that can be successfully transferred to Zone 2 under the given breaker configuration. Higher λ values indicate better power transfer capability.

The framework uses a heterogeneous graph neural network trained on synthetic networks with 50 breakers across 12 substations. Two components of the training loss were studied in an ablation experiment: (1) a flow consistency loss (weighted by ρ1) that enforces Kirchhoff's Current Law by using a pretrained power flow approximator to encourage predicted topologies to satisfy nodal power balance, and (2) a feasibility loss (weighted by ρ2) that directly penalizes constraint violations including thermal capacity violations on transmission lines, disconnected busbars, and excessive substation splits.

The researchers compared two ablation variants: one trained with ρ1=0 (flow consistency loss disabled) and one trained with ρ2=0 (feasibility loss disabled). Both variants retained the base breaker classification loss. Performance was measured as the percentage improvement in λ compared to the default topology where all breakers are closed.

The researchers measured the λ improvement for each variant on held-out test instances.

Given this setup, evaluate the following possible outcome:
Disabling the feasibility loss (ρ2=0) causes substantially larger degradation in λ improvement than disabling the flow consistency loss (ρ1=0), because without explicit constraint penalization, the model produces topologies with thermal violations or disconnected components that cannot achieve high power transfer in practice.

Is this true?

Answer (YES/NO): NO